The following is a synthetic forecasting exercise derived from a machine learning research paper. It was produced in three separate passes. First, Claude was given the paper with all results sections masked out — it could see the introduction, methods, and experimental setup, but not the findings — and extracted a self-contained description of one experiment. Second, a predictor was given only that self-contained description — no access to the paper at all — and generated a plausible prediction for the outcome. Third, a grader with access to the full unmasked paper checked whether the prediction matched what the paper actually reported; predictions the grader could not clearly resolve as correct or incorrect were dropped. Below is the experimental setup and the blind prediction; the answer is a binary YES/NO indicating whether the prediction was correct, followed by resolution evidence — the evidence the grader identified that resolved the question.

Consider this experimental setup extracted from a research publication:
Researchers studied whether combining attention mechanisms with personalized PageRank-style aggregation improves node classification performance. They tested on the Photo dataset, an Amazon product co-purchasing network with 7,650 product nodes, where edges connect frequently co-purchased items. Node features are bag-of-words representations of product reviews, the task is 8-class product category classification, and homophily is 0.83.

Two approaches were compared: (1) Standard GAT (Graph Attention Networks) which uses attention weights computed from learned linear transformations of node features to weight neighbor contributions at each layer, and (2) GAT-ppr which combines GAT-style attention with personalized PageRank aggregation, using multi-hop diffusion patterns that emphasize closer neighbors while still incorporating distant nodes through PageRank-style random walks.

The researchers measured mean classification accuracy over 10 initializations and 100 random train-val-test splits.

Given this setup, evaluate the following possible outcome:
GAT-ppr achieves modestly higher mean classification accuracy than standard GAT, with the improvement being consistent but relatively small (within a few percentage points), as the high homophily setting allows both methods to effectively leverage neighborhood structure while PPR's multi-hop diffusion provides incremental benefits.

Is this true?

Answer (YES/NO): NO